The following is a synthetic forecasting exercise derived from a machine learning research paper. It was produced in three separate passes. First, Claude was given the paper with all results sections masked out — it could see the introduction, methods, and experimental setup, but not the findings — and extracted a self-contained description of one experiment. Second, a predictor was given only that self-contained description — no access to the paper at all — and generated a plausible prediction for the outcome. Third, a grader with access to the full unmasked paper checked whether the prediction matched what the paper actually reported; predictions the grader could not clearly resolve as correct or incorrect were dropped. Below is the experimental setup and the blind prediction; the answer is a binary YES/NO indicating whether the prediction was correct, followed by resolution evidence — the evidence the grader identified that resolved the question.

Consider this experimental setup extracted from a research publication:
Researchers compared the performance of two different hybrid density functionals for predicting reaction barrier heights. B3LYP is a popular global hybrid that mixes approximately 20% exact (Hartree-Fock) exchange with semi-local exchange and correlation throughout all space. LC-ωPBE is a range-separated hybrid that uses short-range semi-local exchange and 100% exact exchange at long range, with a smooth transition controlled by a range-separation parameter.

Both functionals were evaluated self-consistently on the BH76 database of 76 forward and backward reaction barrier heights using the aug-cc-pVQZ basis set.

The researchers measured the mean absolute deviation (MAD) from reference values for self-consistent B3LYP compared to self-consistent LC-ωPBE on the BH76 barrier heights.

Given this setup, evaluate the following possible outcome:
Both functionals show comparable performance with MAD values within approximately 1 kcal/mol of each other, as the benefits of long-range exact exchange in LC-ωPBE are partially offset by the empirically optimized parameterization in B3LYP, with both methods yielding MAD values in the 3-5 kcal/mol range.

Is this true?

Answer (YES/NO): NO